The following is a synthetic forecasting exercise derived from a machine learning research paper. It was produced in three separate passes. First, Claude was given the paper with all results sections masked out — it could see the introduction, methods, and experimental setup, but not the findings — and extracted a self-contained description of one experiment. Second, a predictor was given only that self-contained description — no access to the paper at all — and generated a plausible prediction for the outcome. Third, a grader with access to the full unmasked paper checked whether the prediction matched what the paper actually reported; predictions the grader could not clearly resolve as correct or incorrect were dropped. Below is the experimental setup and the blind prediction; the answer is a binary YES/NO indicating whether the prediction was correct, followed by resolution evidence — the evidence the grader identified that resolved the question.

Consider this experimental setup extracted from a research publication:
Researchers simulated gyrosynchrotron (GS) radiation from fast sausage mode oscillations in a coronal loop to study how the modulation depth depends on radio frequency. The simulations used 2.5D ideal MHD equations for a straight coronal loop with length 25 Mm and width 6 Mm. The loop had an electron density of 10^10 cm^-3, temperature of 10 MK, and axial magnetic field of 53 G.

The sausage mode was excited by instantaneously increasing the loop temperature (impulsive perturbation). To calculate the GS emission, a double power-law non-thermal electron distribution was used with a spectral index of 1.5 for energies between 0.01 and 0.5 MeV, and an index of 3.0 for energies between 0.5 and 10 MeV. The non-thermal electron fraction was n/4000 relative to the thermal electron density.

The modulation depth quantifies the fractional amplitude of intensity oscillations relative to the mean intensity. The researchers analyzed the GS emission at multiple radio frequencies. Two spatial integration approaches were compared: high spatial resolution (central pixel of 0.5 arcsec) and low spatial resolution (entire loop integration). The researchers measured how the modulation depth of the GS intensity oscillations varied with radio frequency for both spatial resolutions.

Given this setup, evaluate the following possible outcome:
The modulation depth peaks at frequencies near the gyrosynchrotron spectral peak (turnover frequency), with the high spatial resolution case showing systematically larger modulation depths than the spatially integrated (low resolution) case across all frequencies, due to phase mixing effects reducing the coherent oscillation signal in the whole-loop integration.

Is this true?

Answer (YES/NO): NO